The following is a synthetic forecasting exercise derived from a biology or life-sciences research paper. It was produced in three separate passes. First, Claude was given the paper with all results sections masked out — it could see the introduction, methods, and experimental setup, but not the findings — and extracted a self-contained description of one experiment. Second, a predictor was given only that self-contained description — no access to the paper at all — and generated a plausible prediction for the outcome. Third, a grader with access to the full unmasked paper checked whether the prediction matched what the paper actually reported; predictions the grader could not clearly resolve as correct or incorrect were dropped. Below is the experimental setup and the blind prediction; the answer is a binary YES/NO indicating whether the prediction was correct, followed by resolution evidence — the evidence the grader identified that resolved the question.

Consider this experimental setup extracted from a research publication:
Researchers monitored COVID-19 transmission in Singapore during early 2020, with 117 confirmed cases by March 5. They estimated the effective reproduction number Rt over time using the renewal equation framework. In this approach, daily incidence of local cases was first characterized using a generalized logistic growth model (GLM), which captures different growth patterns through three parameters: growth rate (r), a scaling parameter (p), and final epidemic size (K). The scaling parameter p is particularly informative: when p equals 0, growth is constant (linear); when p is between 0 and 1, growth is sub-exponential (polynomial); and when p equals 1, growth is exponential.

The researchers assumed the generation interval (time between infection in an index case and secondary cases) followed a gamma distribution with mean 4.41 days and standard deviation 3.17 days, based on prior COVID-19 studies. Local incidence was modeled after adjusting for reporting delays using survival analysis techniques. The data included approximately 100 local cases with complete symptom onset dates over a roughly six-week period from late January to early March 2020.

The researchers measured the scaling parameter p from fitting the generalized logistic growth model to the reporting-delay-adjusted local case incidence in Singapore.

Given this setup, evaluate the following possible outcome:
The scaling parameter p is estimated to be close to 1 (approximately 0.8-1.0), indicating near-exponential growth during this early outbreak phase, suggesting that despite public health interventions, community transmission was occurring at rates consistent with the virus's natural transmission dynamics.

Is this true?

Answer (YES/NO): NO